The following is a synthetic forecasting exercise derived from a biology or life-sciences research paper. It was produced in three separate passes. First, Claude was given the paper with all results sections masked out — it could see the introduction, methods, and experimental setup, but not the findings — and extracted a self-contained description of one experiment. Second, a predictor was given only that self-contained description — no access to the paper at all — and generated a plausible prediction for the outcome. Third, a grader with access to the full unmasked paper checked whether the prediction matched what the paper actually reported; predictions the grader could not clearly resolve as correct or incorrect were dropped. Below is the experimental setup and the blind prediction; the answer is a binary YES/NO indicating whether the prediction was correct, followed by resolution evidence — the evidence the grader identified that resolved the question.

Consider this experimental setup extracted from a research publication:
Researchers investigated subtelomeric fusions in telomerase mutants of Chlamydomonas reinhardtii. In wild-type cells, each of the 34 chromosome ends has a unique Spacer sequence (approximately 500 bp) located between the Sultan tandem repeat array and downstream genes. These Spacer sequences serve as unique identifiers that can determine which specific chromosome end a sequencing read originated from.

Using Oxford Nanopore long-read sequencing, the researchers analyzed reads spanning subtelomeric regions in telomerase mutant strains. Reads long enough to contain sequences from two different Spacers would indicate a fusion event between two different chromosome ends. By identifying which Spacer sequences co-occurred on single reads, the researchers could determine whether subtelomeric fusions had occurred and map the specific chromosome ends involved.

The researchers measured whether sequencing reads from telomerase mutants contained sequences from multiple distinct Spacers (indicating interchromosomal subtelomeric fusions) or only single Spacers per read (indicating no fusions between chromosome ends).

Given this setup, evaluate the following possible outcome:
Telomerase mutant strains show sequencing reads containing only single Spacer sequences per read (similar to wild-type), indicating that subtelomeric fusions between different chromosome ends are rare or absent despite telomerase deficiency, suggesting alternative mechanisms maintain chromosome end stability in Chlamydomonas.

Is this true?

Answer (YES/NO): NO